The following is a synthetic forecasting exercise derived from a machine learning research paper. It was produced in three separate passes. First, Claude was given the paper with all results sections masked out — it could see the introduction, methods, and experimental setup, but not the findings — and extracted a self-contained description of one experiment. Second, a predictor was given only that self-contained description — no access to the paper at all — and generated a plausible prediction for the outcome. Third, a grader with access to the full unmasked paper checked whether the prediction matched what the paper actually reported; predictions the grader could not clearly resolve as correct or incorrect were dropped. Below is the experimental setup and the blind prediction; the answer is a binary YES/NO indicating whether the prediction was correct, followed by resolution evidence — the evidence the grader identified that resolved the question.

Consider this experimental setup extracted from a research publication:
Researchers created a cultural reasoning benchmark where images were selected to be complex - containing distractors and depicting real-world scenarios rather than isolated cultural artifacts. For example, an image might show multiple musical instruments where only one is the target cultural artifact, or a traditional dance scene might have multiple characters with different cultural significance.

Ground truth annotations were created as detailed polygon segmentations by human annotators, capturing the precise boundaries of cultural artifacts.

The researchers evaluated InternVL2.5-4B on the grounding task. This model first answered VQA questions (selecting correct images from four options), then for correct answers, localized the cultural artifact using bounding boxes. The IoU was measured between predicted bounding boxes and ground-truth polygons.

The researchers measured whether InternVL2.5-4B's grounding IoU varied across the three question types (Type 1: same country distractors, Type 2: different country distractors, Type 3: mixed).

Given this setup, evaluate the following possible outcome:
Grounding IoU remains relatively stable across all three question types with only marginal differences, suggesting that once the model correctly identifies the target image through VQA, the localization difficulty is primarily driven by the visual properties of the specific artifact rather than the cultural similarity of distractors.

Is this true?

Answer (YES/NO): YES